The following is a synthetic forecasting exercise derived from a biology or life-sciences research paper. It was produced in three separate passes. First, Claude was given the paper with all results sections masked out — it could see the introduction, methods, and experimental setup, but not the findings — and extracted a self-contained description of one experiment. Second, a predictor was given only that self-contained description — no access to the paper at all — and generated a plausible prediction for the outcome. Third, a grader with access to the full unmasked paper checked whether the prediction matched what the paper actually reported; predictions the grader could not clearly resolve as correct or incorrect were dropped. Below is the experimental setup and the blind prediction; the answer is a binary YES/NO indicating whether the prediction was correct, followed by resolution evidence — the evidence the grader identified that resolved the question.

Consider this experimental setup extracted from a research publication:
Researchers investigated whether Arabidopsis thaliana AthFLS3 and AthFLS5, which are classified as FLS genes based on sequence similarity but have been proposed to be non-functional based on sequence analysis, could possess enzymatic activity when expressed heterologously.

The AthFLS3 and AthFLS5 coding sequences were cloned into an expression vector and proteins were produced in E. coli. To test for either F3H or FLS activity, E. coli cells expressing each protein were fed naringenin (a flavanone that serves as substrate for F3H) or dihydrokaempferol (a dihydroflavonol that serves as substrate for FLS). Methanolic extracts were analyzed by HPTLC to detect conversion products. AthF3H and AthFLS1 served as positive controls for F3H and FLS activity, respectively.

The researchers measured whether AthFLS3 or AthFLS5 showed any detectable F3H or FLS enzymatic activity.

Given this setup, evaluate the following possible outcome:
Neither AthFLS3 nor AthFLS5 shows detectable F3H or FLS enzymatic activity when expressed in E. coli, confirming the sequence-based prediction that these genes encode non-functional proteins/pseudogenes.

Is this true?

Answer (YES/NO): YES